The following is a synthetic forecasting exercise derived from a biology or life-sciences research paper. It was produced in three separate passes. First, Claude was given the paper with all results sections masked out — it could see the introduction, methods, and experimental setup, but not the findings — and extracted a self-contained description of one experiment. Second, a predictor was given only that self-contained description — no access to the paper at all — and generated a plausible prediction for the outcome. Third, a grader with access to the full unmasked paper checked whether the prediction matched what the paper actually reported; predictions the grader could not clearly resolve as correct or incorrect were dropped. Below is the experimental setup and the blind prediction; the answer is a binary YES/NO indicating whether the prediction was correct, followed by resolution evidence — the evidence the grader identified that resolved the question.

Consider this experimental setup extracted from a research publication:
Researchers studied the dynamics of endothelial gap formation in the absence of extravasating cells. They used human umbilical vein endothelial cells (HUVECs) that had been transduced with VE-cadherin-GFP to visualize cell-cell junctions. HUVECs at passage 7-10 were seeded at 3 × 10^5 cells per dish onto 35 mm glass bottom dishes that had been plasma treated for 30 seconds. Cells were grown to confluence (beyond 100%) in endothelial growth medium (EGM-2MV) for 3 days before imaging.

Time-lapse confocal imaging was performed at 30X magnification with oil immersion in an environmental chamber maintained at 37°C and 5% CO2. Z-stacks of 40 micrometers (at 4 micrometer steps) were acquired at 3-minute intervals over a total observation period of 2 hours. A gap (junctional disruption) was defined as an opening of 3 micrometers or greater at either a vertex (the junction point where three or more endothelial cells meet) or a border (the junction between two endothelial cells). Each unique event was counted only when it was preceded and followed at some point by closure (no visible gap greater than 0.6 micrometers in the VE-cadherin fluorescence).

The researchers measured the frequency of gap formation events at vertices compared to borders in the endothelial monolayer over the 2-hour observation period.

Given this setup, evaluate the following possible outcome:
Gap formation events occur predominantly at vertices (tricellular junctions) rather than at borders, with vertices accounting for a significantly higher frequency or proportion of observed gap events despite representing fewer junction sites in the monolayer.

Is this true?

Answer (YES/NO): YES